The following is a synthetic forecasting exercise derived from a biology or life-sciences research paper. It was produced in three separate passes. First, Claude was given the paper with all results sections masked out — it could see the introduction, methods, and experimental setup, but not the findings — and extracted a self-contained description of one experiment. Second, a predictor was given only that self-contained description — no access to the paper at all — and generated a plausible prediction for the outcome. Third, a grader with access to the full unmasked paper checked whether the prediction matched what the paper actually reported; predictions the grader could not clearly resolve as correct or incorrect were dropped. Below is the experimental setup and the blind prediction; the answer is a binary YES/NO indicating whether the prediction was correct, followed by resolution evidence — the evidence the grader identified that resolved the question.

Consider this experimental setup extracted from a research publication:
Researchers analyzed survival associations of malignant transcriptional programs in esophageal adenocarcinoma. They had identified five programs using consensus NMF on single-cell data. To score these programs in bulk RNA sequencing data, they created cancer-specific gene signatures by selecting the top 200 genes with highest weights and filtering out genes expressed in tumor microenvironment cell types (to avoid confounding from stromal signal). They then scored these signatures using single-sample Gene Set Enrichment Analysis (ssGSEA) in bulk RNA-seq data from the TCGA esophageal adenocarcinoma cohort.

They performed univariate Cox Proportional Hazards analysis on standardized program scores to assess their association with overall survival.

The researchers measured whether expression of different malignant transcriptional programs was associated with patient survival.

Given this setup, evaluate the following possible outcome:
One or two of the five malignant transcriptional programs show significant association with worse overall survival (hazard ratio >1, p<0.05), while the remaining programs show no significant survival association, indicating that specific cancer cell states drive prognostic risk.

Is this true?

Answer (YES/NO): NO